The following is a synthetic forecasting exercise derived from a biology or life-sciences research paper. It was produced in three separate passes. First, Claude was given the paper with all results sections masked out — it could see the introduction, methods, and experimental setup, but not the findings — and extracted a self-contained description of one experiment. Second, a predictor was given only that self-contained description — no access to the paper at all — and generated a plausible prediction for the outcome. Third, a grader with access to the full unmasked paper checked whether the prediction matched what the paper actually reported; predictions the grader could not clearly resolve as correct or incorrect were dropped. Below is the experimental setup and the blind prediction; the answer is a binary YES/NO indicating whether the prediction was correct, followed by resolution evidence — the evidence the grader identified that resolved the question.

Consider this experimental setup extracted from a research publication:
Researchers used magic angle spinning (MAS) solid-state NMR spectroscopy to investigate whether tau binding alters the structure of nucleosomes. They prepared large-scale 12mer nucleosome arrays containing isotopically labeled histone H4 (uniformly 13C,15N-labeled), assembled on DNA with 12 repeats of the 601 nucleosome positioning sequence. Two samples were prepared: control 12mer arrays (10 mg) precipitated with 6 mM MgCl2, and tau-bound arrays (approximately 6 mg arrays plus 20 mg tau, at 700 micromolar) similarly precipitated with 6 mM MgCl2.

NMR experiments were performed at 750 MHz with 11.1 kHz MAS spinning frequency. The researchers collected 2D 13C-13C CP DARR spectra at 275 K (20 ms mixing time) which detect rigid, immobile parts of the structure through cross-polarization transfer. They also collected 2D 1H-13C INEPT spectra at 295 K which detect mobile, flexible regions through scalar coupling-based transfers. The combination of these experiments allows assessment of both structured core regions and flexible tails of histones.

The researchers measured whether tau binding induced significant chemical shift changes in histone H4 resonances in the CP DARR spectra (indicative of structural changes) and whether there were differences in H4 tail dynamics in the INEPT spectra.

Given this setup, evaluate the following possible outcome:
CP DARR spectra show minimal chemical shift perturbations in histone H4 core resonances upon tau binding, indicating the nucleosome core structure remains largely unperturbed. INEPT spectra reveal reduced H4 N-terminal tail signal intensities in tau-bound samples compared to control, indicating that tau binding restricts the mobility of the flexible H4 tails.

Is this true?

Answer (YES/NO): NO